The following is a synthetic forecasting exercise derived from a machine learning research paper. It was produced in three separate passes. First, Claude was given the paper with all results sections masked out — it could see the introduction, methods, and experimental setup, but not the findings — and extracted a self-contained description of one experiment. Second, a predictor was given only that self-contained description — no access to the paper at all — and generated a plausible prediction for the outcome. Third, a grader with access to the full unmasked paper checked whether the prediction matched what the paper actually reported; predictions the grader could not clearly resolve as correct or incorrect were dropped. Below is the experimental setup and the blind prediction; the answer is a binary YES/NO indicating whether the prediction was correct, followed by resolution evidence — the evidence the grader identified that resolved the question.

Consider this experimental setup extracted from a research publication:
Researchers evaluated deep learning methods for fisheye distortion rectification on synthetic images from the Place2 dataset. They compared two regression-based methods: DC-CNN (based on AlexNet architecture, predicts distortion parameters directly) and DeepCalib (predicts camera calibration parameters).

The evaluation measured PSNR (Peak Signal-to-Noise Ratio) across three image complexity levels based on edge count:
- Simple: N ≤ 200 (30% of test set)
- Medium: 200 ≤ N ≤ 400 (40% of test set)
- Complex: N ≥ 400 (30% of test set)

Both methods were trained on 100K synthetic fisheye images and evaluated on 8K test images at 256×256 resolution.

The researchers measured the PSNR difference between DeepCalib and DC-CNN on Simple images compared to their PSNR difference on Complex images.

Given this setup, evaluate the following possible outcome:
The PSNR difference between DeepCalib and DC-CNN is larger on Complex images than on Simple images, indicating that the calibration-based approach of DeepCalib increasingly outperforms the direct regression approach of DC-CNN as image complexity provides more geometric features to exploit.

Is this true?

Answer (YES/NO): NO